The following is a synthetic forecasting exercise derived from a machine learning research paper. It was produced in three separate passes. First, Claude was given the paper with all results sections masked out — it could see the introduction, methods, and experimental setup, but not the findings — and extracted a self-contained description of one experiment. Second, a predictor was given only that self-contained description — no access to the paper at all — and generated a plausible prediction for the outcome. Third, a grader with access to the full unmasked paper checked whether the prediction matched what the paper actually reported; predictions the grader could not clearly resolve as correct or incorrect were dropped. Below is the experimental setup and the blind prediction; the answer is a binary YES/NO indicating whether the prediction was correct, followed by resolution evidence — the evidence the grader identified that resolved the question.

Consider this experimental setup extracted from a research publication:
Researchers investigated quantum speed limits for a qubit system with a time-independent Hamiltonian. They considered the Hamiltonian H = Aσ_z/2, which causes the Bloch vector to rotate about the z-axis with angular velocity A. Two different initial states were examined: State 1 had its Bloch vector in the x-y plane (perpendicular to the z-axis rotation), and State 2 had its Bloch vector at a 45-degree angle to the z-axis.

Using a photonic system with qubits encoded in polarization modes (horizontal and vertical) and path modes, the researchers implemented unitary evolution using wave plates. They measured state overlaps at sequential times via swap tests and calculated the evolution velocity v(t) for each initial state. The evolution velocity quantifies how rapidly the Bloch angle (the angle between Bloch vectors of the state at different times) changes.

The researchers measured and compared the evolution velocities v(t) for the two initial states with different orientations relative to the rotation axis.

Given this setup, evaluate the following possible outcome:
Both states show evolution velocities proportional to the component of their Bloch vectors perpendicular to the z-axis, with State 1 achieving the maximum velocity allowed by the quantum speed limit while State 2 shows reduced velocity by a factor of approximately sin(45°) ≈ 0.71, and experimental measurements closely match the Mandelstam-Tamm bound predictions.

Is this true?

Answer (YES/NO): NO